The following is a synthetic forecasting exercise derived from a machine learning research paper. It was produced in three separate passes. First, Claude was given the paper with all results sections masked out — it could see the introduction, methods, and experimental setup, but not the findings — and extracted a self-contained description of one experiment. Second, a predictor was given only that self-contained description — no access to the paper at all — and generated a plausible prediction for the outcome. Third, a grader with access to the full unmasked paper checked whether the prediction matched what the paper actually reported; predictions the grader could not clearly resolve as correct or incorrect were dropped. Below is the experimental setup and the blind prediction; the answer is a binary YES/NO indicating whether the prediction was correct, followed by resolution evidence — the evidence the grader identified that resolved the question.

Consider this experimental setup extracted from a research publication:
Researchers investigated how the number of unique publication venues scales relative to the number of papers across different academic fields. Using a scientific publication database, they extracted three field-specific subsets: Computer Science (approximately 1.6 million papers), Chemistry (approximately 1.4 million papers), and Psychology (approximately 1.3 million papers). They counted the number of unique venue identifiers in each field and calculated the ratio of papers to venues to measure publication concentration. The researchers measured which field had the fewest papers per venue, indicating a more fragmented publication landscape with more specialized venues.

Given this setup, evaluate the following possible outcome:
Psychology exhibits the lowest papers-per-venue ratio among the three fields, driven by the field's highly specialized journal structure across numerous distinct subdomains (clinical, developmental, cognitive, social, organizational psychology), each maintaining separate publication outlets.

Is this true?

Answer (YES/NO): YES